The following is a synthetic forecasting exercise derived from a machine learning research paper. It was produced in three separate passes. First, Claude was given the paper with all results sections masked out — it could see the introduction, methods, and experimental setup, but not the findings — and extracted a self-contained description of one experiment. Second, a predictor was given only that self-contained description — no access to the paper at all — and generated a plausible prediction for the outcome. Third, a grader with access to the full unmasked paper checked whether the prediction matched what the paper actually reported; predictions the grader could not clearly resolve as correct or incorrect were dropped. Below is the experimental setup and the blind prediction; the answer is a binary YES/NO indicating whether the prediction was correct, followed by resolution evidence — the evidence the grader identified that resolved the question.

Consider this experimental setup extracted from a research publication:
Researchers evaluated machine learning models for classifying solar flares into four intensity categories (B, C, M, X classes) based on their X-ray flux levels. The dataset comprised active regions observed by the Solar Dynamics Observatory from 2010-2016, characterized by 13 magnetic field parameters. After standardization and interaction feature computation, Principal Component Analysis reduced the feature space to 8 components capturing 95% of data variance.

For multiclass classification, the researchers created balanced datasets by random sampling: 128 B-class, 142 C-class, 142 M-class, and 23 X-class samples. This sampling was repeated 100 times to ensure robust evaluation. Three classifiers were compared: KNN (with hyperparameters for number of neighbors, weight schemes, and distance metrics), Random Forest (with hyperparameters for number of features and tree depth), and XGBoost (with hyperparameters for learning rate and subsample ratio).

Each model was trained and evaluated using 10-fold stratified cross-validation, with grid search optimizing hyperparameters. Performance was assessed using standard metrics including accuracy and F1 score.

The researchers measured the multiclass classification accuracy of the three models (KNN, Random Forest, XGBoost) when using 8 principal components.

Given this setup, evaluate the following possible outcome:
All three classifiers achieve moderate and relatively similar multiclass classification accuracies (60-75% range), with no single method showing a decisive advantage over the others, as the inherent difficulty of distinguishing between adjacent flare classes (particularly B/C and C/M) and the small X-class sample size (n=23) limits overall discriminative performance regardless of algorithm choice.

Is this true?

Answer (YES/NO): NO